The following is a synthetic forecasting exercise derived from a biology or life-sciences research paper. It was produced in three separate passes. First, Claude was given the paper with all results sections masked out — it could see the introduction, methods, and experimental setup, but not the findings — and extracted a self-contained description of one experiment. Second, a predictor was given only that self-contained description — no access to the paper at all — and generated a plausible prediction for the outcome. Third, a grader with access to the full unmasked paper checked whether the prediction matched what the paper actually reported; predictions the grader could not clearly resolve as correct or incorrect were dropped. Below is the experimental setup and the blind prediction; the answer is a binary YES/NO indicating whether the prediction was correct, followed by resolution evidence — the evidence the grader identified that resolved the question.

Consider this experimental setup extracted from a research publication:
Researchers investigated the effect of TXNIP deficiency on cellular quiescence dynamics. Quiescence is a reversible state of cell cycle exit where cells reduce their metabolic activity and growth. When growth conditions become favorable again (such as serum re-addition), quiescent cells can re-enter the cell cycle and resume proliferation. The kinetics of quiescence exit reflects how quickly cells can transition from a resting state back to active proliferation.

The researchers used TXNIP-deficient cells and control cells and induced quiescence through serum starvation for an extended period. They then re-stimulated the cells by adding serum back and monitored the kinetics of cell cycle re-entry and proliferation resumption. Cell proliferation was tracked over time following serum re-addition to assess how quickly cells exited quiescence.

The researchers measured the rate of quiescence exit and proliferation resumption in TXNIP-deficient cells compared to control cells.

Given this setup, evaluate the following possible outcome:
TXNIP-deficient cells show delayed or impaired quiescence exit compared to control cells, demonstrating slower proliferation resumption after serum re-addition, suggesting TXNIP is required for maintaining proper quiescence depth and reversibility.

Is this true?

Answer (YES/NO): NO